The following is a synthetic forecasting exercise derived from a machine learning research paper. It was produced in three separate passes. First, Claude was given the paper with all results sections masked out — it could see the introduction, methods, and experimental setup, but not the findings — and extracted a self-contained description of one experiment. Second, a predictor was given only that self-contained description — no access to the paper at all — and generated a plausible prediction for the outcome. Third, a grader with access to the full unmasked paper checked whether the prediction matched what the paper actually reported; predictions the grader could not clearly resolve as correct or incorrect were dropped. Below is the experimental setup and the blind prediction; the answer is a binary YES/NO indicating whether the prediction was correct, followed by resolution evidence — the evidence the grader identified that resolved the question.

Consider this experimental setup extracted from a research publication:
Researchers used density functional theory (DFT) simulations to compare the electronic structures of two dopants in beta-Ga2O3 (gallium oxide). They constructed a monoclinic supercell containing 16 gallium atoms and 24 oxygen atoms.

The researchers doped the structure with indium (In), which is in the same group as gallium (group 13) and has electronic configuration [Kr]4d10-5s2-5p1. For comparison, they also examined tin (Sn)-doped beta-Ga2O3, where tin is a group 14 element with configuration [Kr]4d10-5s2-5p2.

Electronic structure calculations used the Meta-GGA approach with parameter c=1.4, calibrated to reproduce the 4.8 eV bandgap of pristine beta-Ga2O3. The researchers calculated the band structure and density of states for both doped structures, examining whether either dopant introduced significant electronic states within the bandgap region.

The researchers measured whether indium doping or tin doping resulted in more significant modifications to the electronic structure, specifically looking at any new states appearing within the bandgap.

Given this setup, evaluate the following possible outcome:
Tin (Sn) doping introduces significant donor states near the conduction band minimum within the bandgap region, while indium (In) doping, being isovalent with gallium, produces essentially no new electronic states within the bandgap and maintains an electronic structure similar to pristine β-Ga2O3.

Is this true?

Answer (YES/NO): YES